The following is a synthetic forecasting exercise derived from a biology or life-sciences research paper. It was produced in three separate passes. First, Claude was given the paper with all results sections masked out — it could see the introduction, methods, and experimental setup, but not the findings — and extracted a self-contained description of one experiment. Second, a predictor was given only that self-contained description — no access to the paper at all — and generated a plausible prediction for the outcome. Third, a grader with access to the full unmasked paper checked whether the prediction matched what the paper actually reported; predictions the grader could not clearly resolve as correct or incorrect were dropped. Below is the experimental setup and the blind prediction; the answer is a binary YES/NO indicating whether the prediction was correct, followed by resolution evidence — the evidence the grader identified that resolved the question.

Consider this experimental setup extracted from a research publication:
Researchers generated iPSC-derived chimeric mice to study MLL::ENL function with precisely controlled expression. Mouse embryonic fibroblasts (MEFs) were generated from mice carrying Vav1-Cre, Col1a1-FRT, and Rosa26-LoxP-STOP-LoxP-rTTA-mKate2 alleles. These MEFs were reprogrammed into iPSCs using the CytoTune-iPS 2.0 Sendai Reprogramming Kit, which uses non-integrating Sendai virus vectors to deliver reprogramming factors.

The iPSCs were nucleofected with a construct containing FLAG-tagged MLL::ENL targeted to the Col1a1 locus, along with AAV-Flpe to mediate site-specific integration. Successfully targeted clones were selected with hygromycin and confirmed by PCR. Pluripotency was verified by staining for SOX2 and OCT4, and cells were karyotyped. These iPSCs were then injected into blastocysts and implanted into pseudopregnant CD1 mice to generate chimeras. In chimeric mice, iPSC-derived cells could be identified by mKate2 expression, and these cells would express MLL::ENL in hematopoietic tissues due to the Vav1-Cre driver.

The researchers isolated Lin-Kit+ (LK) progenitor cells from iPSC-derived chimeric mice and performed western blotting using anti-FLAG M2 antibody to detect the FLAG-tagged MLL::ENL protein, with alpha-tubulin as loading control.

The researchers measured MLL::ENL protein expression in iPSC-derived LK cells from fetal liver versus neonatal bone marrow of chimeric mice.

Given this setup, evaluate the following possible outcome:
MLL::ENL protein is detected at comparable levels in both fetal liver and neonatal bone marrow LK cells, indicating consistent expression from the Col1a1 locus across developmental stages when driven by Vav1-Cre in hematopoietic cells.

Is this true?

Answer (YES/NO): NO